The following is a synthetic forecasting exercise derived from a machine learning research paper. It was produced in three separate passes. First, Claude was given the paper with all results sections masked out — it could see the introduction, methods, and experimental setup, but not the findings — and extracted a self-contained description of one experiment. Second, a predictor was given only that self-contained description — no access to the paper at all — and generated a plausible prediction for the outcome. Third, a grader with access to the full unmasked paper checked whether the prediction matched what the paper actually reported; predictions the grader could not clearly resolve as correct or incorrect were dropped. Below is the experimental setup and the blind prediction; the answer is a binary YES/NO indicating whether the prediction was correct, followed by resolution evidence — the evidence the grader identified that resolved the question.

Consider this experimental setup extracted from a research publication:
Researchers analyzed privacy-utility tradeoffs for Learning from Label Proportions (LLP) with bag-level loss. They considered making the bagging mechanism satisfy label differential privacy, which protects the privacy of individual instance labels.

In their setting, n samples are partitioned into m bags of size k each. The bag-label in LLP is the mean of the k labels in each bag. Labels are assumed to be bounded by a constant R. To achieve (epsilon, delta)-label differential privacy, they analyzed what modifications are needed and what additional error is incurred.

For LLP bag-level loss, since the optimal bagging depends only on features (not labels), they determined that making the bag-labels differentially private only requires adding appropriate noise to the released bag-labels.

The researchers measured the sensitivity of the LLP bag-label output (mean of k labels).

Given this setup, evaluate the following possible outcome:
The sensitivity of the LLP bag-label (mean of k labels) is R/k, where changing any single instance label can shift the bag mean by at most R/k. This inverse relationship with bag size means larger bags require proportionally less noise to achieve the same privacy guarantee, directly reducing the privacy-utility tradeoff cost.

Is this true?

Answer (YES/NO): NO